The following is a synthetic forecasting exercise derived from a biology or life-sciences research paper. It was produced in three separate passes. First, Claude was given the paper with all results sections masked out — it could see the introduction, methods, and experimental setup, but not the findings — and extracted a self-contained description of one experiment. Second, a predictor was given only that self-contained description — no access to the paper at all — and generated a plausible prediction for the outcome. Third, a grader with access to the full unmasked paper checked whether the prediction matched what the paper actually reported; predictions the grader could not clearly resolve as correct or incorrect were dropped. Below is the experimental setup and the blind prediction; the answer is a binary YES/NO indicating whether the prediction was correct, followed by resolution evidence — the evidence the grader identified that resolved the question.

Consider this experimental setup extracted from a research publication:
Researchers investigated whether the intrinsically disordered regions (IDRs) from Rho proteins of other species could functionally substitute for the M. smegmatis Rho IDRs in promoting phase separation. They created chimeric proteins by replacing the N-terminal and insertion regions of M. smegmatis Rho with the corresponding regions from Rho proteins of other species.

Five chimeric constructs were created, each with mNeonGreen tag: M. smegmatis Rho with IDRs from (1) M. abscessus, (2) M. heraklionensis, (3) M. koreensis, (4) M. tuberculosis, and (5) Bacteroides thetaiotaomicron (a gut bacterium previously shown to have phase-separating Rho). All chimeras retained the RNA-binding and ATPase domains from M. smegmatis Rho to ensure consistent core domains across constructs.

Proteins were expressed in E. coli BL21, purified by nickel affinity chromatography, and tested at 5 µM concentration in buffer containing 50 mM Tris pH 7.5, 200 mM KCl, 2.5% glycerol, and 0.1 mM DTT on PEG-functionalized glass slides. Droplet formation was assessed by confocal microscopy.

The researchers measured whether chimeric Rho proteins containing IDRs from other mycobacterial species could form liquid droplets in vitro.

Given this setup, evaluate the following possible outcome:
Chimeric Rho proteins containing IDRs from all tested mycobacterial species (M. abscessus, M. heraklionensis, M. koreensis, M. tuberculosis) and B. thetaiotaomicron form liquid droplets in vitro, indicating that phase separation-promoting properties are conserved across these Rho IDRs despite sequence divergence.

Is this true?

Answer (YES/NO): YES